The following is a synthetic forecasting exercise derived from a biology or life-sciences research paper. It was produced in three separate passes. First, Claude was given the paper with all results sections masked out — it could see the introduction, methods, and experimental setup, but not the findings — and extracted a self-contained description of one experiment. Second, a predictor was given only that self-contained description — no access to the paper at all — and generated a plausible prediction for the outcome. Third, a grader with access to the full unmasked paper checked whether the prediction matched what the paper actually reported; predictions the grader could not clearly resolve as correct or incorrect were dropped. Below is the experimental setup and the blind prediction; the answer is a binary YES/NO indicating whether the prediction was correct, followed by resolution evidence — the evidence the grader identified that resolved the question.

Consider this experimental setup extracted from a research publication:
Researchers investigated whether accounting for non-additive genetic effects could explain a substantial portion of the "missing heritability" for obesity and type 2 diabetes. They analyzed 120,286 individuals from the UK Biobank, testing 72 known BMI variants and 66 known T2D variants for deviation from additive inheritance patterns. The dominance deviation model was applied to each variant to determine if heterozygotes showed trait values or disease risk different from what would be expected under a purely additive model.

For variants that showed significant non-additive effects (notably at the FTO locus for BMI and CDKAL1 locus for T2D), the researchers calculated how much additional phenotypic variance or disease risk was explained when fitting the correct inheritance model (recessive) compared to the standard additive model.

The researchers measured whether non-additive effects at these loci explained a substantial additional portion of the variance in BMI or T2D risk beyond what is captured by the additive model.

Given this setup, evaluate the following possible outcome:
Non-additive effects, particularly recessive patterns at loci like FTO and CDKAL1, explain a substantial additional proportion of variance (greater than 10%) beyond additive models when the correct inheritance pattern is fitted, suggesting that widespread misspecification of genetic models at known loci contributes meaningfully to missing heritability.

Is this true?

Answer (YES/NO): NO